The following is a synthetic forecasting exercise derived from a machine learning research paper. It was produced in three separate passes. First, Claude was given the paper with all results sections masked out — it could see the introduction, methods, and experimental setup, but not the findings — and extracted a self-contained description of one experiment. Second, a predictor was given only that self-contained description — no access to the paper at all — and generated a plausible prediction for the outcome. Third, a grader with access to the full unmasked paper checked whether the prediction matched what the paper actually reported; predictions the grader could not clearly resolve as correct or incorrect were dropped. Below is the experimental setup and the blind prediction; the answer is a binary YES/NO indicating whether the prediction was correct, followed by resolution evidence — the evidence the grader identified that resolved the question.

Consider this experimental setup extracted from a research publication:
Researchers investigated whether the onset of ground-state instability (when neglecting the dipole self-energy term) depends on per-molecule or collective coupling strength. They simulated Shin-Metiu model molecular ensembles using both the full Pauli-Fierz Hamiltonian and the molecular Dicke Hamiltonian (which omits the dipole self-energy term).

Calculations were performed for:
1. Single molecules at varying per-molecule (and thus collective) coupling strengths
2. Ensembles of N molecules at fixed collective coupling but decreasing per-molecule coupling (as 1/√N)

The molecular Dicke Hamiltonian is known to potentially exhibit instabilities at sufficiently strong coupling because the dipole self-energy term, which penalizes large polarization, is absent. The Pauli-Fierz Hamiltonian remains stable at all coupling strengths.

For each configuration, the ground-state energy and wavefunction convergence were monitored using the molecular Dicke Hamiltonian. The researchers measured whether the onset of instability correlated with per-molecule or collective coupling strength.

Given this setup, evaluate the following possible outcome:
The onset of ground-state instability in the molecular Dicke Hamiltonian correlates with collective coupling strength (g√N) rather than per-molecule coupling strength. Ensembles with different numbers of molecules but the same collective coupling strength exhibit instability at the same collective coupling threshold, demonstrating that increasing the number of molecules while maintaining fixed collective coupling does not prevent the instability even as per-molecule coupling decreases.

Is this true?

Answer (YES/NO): NO